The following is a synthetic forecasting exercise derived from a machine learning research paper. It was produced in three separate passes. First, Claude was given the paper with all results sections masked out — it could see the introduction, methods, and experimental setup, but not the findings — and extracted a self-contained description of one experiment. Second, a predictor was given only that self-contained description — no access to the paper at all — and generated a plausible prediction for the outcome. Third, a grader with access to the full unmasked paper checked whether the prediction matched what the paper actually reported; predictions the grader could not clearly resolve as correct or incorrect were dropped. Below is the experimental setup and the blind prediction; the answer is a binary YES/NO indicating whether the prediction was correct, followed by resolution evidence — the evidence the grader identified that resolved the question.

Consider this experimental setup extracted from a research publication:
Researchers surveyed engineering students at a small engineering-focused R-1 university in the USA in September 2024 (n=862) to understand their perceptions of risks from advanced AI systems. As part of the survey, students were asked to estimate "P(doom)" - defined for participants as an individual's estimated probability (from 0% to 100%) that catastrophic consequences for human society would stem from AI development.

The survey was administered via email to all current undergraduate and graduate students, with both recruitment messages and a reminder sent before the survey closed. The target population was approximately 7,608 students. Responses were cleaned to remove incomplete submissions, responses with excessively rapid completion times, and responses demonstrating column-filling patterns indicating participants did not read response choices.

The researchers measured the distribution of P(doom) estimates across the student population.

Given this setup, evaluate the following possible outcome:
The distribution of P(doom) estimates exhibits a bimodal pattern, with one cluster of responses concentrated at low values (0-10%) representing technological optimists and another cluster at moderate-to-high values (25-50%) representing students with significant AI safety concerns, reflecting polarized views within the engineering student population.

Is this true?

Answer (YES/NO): NO